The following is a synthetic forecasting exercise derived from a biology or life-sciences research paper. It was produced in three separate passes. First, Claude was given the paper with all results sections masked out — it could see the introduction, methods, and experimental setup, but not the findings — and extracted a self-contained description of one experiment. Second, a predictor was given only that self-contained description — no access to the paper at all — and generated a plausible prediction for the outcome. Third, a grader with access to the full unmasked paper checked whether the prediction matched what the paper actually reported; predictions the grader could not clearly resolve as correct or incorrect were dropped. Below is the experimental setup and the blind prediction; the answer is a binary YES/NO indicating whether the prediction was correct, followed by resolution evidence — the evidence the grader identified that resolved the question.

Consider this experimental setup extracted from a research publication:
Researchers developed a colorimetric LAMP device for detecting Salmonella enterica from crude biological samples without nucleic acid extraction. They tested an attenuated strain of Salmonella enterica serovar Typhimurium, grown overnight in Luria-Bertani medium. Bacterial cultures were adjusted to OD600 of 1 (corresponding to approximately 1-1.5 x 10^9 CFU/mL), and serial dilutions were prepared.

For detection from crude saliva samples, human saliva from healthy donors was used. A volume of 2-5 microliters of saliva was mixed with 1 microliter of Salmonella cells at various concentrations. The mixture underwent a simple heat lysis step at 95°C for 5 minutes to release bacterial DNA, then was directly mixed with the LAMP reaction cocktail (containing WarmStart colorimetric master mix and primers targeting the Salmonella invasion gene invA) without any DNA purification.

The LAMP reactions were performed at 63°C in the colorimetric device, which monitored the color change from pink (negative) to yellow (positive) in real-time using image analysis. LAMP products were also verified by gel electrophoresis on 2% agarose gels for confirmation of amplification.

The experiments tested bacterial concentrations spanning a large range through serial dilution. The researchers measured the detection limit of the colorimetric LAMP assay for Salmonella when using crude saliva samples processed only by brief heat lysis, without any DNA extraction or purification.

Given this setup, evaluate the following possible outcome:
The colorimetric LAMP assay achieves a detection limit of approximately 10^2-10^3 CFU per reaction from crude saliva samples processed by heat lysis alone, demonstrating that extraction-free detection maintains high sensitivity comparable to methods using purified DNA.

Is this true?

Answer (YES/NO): NO